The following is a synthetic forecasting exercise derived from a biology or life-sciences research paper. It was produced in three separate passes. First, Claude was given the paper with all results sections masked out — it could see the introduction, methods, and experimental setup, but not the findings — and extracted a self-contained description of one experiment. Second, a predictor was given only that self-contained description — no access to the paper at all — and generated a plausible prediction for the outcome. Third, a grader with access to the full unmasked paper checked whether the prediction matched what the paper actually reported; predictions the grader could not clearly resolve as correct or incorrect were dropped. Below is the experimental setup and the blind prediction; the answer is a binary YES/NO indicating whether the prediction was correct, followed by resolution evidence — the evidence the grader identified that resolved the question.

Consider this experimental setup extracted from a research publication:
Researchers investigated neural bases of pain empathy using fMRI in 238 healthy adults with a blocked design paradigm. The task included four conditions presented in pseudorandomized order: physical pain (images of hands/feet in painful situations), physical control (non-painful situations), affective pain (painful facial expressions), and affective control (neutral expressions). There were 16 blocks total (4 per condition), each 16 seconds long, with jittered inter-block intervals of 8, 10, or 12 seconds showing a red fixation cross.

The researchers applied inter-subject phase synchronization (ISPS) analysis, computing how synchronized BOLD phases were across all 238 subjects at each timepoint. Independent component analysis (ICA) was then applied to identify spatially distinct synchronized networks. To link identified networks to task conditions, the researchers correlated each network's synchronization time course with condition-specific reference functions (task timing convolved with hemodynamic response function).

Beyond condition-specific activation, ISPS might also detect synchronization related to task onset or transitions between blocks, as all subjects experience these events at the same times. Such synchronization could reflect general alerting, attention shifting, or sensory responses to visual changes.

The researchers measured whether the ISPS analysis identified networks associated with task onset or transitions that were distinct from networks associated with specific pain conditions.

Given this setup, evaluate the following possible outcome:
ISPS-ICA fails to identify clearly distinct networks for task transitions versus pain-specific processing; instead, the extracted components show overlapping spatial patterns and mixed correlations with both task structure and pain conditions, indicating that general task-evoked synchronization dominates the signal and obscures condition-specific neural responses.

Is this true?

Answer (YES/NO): NO